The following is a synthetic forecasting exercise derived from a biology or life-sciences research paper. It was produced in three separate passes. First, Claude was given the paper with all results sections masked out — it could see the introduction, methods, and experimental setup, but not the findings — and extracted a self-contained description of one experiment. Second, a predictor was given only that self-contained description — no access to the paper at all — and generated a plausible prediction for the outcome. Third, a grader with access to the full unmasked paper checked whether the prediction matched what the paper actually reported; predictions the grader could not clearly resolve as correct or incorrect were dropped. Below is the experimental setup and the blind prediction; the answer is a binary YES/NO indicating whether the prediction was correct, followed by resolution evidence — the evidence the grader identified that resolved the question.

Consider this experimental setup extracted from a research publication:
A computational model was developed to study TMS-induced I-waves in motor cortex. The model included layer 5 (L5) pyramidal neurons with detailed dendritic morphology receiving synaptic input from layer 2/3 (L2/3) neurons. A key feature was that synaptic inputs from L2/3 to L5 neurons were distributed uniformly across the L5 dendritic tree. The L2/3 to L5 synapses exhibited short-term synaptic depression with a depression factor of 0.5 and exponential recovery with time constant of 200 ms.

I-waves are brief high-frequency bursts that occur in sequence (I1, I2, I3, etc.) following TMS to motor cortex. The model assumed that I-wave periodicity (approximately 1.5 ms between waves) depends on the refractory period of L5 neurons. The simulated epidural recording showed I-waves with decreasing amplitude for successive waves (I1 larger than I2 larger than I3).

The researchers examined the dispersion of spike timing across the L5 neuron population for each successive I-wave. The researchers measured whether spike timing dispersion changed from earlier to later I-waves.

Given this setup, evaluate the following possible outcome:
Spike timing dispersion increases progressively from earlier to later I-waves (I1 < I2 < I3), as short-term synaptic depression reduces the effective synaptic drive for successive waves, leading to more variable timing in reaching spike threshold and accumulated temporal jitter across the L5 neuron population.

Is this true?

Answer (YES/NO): YES